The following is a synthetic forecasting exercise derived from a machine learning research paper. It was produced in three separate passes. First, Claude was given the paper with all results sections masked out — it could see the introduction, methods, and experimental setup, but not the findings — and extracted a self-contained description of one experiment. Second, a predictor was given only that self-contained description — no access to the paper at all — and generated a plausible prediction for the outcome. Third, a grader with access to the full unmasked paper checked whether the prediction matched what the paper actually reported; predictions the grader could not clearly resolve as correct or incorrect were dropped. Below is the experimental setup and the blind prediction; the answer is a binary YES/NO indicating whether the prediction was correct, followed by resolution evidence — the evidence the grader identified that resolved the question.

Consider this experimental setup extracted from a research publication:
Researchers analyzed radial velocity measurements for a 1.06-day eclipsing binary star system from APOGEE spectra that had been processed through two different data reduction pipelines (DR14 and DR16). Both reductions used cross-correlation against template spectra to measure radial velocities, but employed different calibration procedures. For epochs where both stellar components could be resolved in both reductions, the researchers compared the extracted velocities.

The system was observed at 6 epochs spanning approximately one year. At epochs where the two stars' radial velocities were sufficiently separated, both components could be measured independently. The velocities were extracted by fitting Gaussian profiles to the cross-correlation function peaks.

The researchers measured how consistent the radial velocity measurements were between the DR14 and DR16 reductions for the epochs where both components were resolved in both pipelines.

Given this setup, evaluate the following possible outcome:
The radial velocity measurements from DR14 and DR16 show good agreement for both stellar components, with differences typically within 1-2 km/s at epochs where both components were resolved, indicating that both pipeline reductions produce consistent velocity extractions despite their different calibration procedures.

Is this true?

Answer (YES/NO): YES